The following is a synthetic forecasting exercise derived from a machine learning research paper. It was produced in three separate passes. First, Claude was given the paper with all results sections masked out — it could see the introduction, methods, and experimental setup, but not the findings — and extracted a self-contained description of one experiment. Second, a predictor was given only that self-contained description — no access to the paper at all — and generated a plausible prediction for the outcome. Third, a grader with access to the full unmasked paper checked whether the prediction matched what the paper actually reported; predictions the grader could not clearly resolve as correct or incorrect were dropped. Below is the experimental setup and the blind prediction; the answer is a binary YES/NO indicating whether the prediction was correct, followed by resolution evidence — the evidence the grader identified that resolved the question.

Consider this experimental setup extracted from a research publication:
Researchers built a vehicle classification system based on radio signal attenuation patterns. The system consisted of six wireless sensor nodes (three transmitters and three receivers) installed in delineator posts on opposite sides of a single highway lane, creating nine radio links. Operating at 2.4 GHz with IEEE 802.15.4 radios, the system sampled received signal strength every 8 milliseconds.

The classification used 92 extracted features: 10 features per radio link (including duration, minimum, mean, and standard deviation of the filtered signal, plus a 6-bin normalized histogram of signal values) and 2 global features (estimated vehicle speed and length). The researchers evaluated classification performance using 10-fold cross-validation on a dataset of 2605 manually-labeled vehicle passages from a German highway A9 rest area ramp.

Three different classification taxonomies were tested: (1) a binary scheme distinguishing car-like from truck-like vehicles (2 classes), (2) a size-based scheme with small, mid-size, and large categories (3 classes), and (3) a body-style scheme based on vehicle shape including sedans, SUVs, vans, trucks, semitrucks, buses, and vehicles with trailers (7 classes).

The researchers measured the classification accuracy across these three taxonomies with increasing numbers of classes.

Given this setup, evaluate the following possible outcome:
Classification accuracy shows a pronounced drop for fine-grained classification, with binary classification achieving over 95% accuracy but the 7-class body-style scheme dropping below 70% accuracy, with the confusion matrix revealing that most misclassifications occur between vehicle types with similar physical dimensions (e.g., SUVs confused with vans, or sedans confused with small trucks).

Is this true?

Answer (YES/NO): NO